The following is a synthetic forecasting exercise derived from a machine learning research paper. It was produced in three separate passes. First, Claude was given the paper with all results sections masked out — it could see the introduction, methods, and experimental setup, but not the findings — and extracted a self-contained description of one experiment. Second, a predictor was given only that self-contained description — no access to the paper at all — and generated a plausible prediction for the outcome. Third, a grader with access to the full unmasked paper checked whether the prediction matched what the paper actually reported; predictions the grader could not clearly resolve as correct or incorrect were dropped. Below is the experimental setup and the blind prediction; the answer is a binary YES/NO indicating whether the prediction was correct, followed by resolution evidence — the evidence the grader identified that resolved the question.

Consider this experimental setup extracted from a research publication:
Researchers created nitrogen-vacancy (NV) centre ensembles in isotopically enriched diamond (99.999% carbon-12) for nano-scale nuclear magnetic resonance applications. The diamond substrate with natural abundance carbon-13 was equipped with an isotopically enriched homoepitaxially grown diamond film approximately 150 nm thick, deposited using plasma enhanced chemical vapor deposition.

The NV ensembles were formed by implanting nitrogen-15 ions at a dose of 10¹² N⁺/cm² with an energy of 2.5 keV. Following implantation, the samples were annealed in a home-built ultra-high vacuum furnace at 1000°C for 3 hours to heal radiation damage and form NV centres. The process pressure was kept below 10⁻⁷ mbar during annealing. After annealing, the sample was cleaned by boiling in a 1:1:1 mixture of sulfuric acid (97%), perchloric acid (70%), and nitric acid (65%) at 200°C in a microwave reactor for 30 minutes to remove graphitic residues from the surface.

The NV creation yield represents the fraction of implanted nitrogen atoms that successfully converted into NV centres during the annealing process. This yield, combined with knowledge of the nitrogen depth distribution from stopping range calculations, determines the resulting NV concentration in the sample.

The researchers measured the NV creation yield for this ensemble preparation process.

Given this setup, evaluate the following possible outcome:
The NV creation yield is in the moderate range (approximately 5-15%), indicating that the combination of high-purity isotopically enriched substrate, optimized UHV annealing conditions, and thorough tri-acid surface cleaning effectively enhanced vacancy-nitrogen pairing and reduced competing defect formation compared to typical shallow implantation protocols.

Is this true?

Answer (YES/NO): NO